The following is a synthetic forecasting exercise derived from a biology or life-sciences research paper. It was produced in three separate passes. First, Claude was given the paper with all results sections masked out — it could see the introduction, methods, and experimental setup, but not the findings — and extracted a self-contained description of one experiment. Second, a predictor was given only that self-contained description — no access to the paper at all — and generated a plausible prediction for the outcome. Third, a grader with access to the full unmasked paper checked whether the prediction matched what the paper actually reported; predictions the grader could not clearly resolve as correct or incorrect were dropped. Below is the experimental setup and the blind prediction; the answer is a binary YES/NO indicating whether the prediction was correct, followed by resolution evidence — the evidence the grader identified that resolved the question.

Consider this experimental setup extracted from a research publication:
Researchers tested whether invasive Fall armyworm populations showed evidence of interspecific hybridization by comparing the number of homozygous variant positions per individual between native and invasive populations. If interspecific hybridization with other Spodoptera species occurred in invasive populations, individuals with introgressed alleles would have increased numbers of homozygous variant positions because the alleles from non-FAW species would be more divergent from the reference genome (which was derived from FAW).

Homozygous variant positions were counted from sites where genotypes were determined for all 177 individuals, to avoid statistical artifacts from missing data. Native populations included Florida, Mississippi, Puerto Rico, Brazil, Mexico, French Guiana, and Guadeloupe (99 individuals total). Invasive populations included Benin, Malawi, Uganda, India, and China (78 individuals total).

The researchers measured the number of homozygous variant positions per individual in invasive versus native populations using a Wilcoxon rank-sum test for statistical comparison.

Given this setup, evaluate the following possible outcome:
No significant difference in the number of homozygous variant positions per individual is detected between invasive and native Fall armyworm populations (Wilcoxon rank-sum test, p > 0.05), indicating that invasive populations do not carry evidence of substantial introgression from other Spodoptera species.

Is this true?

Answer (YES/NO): NO